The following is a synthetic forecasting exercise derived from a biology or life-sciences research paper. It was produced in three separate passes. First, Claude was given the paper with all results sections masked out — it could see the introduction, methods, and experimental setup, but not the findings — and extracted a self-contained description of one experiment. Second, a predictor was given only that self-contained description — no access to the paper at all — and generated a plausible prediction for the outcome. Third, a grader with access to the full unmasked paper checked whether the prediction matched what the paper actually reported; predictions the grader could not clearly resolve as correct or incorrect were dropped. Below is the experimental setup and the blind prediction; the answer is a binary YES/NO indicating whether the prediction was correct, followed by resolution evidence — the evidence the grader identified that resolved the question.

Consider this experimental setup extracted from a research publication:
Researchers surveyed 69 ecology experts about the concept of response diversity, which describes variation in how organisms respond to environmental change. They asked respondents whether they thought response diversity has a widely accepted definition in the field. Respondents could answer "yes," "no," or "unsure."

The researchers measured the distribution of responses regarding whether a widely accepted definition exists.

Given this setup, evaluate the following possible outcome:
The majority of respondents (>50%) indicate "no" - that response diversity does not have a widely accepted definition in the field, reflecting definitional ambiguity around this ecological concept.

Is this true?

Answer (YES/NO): YES